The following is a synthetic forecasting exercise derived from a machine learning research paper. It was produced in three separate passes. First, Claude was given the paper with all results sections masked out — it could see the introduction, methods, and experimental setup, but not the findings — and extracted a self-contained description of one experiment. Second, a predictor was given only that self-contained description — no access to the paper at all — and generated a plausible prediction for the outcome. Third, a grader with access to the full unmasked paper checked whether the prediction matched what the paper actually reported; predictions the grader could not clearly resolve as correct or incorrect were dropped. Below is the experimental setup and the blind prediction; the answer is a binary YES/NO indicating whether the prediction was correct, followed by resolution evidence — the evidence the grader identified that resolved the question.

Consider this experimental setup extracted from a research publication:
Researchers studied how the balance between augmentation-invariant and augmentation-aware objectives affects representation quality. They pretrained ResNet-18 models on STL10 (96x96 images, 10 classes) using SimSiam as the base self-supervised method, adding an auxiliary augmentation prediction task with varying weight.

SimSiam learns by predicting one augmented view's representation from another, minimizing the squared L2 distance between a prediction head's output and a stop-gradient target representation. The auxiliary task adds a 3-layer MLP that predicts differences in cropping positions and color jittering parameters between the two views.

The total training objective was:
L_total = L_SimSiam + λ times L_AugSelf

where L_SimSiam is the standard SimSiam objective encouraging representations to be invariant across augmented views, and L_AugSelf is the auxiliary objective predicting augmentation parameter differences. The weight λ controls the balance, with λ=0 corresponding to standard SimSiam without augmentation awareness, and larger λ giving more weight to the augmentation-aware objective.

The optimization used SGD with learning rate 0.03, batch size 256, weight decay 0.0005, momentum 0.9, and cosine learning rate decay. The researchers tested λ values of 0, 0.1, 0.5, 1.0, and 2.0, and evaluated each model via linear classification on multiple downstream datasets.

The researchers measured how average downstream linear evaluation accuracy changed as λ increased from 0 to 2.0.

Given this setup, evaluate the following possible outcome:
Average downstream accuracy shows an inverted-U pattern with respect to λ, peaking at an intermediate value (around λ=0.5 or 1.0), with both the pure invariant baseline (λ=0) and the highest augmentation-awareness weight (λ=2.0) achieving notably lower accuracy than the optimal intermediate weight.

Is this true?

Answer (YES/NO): NO